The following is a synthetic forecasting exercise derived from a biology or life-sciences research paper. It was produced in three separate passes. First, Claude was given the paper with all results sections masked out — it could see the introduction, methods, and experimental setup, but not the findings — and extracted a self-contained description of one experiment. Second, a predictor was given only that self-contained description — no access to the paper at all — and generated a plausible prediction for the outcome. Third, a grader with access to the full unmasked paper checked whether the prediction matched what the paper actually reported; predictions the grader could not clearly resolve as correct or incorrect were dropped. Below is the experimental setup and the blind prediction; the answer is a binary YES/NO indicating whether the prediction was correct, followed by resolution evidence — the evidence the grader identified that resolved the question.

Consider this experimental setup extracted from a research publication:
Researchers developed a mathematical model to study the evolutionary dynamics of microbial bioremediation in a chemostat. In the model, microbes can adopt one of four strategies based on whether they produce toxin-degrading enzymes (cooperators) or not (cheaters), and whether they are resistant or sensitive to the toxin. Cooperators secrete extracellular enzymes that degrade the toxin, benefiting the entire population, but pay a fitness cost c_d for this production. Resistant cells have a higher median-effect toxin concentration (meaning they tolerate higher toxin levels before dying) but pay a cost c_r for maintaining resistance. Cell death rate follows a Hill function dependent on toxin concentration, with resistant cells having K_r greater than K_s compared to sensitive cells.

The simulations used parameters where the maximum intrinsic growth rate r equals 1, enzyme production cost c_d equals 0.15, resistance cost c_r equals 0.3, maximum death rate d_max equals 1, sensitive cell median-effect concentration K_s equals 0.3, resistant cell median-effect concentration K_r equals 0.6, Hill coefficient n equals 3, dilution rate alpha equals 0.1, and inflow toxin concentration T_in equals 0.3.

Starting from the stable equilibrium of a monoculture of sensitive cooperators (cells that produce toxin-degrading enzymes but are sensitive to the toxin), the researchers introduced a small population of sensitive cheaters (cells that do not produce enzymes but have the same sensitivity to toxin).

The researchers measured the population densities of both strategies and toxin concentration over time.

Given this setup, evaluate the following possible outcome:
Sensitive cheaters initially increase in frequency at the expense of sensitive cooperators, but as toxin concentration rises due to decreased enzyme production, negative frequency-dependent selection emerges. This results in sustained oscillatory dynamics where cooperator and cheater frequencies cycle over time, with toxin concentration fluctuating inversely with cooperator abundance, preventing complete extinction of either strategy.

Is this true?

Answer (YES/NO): NO